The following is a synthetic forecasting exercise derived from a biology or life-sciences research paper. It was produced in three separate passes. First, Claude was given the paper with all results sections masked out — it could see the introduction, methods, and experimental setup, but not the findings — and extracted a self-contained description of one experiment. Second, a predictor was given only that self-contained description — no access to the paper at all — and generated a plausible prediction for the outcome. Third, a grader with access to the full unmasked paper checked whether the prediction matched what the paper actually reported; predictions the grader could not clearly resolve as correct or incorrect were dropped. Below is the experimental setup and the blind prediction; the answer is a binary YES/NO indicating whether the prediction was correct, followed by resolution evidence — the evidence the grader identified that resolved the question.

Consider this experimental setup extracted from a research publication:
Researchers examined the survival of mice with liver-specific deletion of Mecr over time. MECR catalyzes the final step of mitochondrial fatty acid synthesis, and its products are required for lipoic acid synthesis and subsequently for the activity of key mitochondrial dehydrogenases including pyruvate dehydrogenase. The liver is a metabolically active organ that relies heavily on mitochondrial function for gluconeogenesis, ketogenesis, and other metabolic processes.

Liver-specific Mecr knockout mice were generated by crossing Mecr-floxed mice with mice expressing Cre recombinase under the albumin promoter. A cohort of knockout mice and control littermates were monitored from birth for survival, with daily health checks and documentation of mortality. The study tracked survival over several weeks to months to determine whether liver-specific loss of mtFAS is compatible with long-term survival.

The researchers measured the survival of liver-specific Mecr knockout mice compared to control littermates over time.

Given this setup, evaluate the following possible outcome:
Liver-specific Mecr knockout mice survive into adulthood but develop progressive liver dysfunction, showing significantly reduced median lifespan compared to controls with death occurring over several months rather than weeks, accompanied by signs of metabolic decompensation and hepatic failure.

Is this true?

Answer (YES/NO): YES